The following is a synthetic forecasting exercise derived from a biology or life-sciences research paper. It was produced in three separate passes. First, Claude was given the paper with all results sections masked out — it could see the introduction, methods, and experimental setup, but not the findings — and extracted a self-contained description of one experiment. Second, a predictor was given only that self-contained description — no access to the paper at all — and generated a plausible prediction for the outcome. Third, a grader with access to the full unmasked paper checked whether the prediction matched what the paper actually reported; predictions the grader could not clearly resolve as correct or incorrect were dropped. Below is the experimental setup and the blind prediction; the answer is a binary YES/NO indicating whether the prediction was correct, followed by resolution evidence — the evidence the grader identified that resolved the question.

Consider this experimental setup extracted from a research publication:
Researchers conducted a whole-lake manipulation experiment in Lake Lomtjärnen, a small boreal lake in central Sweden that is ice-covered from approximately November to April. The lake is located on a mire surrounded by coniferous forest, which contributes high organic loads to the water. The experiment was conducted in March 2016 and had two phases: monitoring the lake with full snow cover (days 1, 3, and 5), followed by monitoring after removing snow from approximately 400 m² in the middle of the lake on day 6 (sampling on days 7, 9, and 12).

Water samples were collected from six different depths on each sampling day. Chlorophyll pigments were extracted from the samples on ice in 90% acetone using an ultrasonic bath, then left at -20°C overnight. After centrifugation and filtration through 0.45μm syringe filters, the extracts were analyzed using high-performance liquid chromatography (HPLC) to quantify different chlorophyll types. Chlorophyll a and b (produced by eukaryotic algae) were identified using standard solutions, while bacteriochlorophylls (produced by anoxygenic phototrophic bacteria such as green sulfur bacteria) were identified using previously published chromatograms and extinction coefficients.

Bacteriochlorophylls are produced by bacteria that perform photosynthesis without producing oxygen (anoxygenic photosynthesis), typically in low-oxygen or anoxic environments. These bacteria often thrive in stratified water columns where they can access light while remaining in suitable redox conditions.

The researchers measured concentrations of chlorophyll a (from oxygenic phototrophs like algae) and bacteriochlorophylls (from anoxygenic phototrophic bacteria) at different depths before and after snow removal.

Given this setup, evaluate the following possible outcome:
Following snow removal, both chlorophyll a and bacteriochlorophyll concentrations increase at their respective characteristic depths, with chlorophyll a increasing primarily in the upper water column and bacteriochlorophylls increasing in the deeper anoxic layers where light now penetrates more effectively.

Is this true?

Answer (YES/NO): NO